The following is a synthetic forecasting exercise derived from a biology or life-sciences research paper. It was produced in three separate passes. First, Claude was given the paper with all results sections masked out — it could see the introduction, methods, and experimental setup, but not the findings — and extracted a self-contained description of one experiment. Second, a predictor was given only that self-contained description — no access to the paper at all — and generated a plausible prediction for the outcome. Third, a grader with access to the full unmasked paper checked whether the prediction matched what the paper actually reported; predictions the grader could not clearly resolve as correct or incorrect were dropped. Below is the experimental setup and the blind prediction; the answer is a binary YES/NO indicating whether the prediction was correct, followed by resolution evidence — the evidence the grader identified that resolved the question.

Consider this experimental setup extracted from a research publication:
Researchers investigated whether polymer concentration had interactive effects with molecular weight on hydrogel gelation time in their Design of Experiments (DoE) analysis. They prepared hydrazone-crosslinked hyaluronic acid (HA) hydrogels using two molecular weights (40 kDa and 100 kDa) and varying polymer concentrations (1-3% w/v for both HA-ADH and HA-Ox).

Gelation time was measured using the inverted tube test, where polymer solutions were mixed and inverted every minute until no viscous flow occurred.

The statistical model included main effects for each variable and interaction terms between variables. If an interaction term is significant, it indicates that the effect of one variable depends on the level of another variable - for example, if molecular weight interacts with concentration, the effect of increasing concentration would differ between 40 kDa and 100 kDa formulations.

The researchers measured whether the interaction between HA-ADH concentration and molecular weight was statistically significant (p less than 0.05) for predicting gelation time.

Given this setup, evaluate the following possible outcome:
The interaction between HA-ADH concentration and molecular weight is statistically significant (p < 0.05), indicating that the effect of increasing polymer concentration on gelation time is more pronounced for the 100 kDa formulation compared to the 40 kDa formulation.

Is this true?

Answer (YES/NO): NO